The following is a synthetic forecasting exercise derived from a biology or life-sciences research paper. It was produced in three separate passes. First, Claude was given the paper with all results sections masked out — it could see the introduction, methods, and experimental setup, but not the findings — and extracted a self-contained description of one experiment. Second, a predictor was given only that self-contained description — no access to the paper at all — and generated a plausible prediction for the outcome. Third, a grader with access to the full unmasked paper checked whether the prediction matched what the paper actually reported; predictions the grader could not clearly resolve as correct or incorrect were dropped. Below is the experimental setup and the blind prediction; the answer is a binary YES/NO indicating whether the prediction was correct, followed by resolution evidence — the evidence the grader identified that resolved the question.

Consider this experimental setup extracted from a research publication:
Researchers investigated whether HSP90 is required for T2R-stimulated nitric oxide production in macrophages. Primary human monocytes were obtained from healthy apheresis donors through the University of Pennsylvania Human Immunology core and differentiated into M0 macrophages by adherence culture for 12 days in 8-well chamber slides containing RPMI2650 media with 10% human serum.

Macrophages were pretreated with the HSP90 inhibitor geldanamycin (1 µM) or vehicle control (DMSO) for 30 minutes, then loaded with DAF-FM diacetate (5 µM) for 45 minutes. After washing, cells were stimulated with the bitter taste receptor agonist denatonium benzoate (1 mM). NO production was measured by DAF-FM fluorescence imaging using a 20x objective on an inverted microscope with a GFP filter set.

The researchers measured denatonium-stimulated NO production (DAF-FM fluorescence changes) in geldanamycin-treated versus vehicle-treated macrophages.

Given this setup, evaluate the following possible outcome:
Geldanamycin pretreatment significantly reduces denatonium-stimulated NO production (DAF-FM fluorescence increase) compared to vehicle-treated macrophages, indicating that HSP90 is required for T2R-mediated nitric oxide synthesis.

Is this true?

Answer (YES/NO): YES